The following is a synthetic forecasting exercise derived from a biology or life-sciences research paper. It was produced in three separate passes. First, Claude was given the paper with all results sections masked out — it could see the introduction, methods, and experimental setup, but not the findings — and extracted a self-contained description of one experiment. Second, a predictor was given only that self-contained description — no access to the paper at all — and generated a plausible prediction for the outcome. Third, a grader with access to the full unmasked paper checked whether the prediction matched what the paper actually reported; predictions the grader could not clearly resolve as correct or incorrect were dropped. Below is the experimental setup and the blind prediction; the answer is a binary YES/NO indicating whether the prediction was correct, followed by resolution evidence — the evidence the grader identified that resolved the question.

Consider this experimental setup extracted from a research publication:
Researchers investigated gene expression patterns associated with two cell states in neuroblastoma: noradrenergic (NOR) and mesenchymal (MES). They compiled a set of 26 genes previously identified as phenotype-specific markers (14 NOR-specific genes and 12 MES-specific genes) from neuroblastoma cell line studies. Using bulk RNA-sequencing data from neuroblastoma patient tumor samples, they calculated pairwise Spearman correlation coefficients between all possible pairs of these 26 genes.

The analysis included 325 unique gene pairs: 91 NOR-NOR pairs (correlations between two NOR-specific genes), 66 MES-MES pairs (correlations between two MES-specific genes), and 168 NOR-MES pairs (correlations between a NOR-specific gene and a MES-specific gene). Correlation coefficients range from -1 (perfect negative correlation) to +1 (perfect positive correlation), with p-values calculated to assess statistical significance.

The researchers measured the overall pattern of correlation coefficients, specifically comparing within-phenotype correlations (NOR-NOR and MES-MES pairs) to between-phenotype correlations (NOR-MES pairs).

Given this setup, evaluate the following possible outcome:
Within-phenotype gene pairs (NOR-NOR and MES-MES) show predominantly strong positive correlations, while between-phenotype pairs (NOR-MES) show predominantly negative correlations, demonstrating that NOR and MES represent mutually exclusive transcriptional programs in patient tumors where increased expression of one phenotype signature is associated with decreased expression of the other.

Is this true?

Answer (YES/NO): YES